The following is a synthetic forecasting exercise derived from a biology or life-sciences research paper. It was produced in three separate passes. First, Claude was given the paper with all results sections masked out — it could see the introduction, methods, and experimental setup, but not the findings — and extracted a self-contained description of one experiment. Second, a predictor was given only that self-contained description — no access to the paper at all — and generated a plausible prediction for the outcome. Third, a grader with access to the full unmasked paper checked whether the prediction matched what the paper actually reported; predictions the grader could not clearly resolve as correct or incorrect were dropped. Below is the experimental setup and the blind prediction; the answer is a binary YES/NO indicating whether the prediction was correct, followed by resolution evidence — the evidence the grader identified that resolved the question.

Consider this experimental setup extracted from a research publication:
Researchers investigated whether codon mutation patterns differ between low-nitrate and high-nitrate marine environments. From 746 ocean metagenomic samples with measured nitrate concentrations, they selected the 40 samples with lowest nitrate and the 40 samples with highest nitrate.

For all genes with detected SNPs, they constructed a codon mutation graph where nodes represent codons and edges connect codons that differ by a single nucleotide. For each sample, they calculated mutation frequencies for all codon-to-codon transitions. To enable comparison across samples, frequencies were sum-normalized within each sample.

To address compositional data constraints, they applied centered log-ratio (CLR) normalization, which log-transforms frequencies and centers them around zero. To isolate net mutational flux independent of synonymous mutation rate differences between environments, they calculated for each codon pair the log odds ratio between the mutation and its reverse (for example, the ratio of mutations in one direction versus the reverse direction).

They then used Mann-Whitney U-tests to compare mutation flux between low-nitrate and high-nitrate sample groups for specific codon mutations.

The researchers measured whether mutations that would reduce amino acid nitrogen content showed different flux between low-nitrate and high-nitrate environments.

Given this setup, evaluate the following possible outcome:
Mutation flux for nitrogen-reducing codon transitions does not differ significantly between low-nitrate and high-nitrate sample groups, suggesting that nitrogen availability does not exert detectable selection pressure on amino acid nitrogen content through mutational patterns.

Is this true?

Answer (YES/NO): NO